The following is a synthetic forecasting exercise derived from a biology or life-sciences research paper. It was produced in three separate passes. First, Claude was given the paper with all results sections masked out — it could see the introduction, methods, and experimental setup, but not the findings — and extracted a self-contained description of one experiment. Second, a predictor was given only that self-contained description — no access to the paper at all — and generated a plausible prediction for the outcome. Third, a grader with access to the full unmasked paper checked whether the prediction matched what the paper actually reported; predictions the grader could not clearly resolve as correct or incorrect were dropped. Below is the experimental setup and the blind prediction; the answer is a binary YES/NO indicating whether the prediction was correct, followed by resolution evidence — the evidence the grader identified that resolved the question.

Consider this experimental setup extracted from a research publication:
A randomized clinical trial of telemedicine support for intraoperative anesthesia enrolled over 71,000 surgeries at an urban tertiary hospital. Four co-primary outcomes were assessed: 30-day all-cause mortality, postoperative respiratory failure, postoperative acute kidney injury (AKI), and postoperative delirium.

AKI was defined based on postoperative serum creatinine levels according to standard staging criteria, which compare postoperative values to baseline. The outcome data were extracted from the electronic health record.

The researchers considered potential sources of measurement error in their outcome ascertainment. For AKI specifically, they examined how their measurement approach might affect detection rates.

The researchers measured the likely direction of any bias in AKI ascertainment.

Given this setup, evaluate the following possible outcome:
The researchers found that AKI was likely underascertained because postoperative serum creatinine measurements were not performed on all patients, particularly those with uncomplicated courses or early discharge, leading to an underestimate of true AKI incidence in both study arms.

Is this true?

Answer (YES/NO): YES